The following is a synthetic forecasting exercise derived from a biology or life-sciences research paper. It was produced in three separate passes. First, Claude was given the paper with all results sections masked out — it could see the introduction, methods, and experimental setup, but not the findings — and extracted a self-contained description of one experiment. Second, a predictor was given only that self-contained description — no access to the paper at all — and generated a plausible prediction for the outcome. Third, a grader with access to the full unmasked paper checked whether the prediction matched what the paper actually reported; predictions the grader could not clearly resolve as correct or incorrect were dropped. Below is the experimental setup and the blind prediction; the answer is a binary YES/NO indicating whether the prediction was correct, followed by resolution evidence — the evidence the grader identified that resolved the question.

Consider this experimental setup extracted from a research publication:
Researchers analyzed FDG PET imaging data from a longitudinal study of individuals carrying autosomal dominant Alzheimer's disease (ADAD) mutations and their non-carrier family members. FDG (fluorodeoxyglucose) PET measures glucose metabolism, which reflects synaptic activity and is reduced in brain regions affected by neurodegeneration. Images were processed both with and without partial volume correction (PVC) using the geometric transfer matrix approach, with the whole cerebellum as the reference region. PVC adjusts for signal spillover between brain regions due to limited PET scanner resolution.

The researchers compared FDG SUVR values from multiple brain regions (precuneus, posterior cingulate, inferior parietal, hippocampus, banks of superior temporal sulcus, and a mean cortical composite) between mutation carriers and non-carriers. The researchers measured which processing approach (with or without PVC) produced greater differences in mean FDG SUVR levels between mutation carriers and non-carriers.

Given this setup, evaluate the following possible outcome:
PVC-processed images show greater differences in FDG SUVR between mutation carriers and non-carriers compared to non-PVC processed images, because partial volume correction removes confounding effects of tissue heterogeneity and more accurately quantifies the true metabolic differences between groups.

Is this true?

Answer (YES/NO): NO